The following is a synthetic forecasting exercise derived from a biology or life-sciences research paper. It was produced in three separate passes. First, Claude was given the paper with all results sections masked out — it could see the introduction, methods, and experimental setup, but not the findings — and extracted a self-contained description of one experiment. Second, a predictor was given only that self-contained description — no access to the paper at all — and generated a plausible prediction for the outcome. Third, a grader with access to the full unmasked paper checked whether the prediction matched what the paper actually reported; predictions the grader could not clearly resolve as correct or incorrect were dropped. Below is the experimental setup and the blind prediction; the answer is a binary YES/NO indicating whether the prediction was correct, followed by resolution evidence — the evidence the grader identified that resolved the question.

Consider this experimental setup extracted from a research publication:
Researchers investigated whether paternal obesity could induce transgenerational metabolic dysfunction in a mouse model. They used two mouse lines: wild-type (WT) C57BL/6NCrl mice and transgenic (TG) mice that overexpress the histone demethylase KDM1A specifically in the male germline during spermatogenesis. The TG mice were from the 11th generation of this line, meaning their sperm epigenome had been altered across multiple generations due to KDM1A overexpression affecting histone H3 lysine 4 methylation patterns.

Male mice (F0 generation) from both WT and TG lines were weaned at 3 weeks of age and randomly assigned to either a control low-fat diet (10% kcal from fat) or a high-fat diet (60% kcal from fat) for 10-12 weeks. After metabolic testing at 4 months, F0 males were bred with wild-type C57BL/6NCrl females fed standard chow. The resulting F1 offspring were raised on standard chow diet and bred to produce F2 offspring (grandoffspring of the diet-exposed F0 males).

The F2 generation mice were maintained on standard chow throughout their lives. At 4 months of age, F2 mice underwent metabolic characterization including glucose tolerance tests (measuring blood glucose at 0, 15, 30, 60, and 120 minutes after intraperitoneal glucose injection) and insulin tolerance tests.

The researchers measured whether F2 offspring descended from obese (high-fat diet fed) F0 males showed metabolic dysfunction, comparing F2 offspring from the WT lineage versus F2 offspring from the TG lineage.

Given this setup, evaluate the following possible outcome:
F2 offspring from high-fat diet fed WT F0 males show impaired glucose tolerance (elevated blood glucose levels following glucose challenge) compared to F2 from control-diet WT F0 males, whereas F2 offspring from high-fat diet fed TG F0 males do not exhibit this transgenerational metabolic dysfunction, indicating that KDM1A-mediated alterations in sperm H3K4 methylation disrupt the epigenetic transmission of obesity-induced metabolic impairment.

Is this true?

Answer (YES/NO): NO